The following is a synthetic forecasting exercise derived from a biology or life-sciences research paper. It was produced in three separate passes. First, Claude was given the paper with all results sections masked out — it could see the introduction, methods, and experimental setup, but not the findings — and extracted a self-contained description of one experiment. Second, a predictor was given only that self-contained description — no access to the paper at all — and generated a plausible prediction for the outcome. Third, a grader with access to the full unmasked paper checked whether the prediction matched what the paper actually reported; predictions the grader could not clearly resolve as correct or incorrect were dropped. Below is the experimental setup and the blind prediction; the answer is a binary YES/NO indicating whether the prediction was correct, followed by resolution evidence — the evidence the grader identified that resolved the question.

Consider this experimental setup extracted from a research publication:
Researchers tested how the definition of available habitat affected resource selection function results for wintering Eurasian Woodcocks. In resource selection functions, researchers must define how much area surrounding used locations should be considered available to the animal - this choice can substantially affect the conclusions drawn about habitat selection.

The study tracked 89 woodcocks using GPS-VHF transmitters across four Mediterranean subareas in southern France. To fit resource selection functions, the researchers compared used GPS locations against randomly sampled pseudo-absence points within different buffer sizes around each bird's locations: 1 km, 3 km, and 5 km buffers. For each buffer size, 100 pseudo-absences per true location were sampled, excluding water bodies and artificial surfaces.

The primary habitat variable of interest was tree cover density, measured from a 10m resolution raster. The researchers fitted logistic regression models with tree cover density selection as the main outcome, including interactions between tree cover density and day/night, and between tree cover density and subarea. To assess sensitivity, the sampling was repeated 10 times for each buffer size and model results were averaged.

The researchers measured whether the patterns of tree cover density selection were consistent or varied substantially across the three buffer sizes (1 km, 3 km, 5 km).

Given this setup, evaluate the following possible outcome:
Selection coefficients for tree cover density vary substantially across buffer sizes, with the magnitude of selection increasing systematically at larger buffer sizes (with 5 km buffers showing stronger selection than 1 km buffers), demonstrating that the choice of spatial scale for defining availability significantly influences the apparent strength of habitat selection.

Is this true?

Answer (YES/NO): NO